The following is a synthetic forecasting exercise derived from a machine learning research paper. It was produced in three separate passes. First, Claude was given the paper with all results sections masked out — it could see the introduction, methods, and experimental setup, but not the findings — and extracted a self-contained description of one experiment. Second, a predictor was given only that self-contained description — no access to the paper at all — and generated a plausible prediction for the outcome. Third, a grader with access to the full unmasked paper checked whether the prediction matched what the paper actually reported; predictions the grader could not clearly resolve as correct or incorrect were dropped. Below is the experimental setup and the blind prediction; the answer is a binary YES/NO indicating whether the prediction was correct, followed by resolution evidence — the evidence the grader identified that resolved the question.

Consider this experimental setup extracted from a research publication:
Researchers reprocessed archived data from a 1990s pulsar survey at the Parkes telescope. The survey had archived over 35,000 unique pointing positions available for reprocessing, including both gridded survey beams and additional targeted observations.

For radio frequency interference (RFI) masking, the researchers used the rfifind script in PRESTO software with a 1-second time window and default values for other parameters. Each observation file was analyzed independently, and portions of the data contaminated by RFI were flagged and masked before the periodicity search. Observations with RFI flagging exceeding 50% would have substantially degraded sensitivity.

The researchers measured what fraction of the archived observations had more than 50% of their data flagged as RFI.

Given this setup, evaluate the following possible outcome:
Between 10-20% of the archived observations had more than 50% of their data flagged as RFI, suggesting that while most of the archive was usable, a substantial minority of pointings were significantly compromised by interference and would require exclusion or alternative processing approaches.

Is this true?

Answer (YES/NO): NO